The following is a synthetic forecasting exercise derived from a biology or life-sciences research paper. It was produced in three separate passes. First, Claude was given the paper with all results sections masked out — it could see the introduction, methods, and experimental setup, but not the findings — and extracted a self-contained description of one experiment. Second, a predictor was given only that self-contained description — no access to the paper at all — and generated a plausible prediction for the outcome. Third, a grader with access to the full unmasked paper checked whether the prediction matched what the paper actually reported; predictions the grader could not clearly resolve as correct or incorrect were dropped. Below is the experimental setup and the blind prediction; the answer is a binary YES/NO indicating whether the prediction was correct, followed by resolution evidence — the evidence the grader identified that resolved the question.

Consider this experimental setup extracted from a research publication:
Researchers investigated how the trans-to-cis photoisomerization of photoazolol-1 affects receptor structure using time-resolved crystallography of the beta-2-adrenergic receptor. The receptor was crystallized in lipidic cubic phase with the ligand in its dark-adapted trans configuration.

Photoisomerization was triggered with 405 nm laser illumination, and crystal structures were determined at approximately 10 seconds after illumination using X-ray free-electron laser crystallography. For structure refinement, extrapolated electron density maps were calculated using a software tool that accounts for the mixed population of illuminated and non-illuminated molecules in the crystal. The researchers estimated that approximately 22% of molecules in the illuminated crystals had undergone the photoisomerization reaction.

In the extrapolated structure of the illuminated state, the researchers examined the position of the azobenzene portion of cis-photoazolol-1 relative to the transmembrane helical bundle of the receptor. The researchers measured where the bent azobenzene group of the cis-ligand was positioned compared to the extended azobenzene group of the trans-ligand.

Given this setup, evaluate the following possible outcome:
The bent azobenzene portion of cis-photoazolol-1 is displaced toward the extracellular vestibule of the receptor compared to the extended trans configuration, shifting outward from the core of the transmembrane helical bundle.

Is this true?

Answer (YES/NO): NO